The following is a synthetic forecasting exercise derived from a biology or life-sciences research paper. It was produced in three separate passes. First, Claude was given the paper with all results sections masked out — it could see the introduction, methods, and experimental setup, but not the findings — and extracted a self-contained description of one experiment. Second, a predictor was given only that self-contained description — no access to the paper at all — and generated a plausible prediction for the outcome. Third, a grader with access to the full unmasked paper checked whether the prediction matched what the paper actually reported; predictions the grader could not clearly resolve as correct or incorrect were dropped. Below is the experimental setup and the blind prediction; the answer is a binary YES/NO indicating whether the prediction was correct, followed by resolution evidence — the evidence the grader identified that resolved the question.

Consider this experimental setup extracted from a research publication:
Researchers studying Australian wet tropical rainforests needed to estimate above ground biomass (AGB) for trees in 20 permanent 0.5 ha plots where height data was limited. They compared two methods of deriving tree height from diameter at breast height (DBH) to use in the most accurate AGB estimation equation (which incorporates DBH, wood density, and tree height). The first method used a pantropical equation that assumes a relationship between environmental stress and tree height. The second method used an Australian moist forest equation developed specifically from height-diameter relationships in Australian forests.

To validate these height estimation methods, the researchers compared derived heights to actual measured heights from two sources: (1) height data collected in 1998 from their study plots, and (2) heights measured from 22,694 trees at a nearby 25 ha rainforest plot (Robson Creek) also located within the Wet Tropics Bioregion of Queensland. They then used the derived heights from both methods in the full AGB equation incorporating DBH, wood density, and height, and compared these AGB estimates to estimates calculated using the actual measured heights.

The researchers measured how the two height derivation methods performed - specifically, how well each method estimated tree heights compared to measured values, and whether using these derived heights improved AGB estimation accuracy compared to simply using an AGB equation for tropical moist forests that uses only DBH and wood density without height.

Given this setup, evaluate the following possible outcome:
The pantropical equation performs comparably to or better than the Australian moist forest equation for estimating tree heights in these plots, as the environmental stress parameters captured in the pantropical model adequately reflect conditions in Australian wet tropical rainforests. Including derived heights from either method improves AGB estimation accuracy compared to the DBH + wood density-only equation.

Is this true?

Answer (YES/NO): NO